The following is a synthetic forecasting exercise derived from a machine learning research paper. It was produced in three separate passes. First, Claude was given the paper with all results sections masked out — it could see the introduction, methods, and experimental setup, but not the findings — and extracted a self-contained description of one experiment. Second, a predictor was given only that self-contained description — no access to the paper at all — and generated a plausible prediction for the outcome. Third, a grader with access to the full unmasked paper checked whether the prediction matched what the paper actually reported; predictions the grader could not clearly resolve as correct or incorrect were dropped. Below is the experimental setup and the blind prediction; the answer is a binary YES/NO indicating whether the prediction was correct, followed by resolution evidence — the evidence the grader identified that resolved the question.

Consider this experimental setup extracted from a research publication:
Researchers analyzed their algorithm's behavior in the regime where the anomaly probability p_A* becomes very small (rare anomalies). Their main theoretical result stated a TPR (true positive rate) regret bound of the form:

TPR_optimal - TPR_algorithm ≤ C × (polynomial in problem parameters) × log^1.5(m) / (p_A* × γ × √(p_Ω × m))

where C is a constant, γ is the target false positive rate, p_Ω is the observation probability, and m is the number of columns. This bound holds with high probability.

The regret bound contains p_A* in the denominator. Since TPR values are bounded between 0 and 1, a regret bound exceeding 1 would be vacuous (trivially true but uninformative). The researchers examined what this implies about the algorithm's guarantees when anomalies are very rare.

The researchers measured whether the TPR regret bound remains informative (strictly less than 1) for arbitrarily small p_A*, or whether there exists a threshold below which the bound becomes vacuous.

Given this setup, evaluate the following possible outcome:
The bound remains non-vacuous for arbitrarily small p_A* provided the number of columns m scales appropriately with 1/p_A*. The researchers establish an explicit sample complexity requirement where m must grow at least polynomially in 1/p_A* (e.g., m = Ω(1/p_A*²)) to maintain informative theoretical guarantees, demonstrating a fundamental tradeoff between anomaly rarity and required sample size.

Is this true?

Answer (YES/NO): NO